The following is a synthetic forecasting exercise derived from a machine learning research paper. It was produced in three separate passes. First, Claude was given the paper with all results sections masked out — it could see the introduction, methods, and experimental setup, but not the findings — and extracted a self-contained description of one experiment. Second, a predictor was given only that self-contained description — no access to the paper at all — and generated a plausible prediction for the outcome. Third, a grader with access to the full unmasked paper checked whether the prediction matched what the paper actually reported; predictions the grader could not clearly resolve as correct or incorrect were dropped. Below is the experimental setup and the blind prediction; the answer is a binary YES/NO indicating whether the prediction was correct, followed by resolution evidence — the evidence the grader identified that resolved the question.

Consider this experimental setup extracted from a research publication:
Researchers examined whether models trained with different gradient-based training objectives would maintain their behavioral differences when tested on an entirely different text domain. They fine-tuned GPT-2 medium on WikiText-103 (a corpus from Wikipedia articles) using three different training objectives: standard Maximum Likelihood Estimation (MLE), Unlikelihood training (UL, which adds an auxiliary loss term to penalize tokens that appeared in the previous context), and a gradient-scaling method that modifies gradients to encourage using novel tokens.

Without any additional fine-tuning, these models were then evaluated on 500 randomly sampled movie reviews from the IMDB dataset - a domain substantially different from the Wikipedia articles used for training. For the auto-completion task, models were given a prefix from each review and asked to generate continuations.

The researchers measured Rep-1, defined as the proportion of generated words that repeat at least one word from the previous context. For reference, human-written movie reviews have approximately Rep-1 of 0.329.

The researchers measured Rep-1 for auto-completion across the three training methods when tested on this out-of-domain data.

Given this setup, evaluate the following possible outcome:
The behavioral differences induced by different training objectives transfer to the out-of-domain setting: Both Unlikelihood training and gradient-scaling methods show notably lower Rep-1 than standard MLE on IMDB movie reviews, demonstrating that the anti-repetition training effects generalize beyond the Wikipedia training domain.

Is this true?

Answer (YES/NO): YES